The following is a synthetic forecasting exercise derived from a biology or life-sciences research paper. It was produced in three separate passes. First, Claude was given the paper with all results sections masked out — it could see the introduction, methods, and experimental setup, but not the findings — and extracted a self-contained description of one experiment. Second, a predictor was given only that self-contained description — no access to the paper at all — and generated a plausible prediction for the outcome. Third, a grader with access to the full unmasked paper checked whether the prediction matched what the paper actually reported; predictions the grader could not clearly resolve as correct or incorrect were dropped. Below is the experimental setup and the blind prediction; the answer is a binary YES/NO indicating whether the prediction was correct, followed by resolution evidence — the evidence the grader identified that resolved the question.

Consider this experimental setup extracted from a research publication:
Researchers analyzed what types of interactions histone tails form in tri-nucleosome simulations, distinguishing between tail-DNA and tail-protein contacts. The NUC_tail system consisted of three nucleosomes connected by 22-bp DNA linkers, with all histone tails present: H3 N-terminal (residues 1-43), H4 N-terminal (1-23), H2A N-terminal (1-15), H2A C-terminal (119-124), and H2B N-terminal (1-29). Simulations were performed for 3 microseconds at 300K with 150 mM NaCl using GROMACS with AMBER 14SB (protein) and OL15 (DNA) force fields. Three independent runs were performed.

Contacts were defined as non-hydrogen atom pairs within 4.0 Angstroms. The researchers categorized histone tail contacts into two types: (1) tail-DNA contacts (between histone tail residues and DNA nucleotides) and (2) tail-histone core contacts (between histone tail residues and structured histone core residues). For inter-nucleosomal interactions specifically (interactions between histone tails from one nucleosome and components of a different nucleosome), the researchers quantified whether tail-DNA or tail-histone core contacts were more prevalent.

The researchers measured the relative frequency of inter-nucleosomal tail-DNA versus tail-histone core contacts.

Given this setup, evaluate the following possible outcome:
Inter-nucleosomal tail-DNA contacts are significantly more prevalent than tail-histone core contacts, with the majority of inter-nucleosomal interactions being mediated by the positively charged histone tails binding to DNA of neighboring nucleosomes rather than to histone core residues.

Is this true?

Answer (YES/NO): NO